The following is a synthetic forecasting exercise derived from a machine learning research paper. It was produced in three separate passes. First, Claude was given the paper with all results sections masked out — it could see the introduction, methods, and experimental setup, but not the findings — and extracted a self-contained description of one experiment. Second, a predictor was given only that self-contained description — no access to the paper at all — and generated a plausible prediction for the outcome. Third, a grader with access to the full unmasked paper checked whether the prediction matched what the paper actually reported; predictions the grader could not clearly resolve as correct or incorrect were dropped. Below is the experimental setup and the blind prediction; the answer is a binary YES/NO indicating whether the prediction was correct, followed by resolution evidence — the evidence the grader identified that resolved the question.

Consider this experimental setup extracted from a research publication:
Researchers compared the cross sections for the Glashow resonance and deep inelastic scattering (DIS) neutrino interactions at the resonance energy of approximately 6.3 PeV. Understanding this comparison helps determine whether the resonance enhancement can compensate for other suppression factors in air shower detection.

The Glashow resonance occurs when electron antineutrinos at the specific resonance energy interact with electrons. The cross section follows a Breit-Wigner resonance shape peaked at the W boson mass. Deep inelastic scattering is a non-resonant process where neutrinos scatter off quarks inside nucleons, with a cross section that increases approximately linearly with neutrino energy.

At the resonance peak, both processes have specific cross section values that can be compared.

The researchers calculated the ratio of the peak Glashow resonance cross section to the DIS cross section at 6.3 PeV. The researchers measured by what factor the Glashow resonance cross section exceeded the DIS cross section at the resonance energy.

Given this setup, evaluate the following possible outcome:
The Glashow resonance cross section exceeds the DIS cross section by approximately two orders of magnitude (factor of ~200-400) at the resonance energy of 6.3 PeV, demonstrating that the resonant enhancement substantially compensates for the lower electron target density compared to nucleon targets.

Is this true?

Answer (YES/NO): NO